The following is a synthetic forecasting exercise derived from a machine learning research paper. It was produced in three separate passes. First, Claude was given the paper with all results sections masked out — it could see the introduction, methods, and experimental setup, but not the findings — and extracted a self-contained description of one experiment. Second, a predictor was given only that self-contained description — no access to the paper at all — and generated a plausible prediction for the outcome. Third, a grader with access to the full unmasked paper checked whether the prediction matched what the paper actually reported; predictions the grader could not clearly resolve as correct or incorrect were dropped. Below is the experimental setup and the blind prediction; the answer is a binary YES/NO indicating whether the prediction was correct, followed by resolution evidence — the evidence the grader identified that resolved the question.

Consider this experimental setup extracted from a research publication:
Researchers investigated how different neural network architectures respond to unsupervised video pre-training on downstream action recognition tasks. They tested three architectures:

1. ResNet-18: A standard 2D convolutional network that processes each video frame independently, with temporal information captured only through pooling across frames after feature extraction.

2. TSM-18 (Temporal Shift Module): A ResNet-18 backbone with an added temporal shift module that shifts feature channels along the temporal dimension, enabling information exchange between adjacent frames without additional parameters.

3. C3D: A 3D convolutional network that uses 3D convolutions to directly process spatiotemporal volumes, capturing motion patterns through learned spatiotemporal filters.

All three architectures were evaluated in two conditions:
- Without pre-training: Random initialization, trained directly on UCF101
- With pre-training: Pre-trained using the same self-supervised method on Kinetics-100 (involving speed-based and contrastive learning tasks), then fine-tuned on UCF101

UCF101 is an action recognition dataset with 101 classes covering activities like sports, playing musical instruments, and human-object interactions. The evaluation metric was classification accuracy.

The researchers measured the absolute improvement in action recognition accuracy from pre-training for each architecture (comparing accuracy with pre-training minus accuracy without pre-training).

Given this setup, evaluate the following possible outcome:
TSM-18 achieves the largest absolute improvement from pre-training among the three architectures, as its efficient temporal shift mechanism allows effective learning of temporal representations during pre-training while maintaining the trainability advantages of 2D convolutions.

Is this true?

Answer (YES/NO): NO